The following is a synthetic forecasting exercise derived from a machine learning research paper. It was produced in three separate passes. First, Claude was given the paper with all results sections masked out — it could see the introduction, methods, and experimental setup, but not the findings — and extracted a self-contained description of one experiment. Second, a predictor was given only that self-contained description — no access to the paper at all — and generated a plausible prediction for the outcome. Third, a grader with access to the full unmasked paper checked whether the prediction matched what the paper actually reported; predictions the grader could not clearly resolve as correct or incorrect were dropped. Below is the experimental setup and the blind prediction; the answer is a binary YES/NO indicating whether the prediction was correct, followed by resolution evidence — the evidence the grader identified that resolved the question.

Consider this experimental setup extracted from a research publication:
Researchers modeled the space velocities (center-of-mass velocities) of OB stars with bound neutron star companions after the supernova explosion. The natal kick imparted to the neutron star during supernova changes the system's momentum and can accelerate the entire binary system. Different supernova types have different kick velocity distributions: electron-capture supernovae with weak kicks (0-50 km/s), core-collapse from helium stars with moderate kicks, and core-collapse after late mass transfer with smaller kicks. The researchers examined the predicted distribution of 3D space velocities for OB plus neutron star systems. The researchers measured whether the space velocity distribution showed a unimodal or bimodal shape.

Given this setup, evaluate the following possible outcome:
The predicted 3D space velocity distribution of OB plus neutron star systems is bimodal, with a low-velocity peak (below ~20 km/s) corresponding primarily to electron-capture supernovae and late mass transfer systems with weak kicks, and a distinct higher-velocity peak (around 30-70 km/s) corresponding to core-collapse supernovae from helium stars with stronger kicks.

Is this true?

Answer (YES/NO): YES